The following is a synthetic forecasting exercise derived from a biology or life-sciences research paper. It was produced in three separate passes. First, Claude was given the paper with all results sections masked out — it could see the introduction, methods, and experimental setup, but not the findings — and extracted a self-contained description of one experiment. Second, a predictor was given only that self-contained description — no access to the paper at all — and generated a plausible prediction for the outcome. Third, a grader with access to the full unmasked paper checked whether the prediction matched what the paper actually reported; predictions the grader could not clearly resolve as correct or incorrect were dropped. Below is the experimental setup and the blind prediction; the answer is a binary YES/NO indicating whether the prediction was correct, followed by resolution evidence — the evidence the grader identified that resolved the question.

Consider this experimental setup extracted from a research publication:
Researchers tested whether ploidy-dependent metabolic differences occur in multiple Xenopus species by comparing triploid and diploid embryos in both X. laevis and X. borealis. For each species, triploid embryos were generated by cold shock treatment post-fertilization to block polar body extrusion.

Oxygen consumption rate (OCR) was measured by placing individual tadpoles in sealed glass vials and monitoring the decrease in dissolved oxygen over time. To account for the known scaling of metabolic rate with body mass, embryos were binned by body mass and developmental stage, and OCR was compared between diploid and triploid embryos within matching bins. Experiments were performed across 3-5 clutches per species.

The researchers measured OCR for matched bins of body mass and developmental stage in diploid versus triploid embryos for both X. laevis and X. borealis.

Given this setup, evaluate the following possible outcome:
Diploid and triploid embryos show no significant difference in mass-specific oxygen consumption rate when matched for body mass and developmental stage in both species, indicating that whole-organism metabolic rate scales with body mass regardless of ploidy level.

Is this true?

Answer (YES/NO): NO